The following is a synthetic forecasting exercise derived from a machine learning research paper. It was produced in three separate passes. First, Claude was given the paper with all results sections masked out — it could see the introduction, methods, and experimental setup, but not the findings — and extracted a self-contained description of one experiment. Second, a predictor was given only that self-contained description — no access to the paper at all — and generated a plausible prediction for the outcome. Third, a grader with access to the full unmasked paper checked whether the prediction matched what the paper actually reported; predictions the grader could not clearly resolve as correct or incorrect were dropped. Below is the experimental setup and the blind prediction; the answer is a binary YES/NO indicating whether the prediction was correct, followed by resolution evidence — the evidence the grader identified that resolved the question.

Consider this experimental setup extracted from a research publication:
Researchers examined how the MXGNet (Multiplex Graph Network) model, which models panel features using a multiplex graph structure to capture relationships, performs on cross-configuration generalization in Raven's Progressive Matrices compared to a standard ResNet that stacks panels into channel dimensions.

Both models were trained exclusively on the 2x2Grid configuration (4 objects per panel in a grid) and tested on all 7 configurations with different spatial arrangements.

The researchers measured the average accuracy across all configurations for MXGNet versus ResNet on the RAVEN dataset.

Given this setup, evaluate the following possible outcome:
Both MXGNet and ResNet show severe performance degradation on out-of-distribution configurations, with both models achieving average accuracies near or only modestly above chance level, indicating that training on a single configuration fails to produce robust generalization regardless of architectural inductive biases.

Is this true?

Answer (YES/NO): YES